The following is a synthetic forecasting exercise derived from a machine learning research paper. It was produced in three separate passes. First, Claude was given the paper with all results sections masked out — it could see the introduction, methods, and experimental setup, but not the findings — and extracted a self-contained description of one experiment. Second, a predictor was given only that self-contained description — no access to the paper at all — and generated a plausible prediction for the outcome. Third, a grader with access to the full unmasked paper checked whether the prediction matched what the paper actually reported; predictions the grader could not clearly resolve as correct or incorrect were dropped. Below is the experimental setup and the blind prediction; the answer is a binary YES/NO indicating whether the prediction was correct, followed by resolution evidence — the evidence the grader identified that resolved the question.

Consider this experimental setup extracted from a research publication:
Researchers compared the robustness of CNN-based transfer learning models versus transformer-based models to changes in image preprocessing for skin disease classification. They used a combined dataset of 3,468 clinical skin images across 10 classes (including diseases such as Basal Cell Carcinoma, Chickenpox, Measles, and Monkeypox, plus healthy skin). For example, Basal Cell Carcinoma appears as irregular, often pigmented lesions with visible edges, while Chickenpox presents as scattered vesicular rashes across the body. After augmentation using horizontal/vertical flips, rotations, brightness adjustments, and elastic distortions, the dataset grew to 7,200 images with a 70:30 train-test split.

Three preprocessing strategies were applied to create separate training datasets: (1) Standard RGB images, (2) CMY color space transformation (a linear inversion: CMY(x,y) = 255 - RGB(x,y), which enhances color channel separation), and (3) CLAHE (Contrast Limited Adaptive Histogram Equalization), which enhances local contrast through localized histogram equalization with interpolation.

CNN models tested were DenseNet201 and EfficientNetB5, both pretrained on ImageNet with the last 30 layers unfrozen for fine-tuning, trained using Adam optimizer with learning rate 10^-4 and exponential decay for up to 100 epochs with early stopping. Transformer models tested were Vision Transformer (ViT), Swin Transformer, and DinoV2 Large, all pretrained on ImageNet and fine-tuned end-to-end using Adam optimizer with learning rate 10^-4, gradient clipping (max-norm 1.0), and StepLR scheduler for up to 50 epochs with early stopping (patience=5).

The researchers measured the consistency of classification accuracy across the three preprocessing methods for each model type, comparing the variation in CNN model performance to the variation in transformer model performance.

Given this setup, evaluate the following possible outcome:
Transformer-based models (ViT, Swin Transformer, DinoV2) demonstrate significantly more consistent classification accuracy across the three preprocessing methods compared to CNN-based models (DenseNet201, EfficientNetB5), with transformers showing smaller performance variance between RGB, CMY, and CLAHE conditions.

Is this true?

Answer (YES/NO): NO